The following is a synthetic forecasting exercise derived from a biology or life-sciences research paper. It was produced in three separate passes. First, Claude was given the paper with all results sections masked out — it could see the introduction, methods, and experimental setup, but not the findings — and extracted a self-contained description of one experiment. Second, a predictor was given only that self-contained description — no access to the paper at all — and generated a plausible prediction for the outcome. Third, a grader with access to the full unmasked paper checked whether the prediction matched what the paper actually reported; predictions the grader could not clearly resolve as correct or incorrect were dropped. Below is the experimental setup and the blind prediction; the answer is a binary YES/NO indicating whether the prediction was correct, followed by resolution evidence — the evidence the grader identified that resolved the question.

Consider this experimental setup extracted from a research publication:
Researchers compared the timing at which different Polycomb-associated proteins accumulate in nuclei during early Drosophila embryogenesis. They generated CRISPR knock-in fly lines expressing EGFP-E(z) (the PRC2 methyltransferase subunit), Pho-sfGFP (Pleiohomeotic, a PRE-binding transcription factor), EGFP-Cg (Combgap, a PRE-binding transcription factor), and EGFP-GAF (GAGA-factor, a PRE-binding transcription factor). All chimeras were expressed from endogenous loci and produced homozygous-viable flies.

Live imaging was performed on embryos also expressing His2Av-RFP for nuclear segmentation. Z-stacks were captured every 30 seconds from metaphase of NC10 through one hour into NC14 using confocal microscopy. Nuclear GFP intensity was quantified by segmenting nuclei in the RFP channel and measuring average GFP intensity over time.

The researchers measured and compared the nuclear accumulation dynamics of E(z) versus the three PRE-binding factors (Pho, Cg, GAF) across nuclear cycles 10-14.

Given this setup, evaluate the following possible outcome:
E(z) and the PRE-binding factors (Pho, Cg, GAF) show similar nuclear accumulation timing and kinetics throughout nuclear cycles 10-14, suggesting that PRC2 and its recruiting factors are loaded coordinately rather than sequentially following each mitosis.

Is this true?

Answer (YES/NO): NO